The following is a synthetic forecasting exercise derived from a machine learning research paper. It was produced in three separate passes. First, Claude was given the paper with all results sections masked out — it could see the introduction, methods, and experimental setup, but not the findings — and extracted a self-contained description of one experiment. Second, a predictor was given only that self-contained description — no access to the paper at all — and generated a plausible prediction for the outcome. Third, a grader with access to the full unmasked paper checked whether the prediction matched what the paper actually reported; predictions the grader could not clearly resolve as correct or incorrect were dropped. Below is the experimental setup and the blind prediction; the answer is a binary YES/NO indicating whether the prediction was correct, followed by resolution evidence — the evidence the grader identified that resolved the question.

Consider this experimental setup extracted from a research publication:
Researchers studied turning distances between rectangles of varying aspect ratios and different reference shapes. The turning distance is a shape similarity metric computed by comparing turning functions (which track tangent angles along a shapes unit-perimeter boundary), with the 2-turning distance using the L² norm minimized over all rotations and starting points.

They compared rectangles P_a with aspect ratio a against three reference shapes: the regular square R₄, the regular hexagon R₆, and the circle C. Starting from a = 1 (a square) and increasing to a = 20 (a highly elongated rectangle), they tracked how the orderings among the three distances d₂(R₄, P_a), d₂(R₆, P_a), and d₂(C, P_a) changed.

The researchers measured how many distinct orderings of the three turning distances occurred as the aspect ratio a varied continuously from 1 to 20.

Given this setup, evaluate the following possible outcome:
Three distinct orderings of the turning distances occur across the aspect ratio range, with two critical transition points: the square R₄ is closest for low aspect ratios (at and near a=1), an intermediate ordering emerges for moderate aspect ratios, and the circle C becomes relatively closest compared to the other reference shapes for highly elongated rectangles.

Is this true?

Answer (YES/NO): NO